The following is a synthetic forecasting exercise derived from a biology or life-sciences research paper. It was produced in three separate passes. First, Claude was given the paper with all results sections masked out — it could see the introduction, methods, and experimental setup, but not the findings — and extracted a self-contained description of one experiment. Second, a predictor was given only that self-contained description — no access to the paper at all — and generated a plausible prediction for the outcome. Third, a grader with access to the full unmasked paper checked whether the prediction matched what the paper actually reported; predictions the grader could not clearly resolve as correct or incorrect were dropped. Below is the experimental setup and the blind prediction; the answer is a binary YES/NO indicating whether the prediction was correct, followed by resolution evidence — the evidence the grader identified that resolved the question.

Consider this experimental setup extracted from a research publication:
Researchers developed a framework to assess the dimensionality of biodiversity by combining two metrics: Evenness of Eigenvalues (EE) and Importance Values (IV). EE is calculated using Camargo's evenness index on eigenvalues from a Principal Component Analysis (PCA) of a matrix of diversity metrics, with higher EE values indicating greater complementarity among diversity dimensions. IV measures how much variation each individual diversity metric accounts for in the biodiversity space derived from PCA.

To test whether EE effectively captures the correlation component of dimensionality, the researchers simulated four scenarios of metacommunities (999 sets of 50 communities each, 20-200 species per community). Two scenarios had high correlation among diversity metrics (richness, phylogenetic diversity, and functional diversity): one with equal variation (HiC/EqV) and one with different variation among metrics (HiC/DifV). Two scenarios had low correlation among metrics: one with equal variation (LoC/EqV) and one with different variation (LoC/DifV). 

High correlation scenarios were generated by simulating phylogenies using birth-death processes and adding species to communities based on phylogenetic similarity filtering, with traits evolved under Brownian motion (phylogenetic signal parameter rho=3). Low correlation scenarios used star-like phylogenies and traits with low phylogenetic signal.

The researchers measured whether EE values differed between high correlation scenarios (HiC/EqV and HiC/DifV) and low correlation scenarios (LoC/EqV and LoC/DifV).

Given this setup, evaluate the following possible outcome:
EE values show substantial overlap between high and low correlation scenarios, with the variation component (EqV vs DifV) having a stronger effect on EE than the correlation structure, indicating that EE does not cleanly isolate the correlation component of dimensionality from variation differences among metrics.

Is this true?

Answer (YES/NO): NO